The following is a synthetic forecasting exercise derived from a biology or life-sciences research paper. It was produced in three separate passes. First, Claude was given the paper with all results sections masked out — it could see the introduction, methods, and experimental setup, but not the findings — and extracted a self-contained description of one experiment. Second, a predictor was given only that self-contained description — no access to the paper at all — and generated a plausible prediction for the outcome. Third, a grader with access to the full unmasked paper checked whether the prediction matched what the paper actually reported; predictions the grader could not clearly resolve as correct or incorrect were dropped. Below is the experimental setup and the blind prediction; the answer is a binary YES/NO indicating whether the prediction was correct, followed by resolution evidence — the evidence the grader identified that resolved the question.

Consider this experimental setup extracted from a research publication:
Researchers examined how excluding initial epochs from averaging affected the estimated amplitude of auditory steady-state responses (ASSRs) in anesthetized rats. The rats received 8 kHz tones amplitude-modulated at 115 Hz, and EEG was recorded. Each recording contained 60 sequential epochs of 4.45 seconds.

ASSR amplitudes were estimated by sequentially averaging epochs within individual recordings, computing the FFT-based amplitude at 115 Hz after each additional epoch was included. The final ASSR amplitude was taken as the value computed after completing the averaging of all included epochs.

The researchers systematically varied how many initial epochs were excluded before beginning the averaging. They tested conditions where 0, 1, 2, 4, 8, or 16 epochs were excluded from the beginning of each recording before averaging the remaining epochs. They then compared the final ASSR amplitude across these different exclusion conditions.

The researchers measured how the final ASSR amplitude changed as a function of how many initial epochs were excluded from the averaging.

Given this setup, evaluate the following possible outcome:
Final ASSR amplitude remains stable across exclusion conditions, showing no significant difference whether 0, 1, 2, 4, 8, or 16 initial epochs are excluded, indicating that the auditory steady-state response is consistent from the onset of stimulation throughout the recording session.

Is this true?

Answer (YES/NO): NO